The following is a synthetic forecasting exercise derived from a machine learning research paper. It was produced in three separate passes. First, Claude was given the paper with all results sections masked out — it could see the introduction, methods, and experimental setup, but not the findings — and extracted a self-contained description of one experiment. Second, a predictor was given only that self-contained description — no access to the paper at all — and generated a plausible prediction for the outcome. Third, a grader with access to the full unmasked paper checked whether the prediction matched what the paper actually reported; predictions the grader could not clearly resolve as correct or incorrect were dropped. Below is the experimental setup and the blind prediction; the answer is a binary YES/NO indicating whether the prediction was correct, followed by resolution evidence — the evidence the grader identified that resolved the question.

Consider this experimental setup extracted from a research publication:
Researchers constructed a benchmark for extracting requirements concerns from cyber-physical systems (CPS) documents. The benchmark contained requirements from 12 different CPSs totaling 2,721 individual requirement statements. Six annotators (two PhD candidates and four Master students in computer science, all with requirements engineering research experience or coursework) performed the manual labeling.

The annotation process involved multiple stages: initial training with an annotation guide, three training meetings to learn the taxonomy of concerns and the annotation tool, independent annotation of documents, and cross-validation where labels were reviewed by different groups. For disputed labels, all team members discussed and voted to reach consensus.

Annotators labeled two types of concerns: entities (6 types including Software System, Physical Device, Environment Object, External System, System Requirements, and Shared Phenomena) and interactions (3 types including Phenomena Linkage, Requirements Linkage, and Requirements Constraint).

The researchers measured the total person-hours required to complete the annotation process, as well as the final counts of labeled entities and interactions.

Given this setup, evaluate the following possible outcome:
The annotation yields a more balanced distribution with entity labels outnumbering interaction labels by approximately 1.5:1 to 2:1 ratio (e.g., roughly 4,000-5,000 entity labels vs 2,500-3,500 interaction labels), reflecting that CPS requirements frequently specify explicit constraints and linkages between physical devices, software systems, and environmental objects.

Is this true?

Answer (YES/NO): NO